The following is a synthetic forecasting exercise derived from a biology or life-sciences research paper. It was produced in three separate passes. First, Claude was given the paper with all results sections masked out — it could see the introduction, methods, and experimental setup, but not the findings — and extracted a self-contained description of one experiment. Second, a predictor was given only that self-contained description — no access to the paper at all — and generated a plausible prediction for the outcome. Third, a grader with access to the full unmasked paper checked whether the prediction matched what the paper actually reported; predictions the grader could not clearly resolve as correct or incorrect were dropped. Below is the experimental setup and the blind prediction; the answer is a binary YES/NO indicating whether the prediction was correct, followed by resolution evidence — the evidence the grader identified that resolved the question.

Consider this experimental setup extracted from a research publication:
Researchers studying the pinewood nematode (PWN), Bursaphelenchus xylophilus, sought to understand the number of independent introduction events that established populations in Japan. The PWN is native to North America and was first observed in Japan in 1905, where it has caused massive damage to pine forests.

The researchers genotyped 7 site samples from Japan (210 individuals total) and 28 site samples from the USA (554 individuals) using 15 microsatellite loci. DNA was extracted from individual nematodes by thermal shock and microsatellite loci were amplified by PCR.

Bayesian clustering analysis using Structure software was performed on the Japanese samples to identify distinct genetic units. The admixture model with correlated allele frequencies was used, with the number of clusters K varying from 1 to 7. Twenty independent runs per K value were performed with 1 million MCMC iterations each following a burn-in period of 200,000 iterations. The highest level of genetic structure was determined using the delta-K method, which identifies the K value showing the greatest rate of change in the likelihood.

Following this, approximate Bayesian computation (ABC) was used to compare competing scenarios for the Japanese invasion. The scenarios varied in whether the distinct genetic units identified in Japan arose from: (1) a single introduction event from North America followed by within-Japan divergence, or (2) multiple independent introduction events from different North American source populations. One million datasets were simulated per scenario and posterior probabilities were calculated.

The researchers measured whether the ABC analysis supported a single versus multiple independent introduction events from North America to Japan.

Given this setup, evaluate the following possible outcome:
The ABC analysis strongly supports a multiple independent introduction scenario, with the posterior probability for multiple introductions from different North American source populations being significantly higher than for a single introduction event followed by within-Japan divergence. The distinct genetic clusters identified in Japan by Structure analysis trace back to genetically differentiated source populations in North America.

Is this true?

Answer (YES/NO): NO